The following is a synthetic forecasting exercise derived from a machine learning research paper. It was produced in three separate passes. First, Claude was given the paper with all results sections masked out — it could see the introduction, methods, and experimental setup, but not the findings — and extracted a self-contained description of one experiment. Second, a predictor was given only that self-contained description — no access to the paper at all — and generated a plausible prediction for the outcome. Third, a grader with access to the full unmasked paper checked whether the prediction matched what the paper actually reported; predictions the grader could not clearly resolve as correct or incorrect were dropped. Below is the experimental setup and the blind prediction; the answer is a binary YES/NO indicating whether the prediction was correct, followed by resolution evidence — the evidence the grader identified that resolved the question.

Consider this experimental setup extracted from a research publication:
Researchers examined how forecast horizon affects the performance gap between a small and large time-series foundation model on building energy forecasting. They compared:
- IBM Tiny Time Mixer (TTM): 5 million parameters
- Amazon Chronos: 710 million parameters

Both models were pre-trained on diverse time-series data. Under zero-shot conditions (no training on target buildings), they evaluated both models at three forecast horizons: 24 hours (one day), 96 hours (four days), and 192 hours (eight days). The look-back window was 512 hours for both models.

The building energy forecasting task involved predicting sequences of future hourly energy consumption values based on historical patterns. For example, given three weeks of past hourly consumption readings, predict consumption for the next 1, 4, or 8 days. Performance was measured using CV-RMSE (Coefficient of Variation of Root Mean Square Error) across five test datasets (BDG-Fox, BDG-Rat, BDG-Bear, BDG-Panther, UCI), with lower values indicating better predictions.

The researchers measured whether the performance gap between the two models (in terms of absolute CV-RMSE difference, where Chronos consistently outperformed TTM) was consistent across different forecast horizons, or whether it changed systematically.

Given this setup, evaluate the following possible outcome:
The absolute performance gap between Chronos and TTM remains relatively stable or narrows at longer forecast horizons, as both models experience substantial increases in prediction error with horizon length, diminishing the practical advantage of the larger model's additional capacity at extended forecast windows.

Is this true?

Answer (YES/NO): NO